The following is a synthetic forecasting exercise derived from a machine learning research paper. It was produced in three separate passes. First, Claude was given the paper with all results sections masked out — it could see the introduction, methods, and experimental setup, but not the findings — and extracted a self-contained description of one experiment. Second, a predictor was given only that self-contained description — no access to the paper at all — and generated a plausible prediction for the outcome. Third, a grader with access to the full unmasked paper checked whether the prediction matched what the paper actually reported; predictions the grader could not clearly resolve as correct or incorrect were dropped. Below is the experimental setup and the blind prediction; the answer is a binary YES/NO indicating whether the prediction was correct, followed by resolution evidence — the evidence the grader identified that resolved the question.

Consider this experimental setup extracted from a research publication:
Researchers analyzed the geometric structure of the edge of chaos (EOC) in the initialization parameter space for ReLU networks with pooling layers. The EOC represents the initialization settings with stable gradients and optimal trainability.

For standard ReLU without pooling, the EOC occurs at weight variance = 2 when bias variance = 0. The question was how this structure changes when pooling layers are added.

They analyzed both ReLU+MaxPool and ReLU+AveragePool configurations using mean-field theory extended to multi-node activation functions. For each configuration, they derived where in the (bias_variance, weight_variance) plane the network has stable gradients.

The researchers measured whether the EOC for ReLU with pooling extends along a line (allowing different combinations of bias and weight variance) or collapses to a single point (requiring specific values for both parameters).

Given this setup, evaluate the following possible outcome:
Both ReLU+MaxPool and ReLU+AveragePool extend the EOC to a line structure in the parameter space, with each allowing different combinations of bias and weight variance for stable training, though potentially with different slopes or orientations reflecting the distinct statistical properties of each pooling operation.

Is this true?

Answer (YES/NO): NO